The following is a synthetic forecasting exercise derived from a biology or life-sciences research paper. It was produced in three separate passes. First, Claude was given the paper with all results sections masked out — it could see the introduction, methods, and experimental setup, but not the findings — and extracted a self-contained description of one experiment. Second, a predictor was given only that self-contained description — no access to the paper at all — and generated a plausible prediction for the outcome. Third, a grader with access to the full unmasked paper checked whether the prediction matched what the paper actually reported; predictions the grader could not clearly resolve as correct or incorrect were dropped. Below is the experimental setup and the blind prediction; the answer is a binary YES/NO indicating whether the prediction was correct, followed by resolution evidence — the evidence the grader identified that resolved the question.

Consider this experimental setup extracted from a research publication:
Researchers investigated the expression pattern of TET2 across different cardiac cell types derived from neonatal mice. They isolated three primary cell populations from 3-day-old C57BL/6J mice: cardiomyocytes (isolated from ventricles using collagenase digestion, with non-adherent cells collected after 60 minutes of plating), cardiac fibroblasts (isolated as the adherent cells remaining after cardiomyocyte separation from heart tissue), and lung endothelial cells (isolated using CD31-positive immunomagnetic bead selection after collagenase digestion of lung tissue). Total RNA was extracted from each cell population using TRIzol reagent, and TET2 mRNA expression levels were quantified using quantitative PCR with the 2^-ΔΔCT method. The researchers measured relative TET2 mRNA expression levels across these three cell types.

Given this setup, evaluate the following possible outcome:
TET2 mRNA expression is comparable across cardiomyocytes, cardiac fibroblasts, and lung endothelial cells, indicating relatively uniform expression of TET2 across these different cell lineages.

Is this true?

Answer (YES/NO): NO